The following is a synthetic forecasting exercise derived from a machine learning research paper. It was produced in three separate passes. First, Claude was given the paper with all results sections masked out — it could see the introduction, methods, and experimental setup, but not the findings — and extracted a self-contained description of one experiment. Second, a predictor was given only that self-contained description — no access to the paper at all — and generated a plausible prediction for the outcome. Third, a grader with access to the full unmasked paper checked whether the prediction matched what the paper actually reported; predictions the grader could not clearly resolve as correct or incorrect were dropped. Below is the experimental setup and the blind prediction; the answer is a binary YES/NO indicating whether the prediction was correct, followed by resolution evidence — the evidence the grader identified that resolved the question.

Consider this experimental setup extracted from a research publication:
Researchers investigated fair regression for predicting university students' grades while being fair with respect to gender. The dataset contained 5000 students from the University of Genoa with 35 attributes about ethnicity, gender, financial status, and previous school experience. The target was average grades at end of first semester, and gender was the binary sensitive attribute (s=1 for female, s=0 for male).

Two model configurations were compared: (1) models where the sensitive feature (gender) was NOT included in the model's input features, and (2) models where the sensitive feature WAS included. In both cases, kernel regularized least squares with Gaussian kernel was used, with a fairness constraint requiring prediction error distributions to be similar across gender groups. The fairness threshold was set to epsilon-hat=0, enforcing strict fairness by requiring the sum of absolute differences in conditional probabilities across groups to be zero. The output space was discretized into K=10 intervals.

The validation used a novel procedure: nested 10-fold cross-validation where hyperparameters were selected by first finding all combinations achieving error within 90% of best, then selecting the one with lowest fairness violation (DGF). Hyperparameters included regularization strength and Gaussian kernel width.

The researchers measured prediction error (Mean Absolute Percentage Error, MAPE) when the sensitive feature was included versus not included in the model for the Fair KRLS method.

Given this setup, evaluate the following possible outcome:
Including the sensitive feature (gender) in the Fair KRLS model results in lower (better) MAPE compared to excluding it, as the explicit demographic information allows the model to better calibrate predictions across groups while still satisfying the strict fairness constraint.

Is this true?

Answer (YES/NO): YES